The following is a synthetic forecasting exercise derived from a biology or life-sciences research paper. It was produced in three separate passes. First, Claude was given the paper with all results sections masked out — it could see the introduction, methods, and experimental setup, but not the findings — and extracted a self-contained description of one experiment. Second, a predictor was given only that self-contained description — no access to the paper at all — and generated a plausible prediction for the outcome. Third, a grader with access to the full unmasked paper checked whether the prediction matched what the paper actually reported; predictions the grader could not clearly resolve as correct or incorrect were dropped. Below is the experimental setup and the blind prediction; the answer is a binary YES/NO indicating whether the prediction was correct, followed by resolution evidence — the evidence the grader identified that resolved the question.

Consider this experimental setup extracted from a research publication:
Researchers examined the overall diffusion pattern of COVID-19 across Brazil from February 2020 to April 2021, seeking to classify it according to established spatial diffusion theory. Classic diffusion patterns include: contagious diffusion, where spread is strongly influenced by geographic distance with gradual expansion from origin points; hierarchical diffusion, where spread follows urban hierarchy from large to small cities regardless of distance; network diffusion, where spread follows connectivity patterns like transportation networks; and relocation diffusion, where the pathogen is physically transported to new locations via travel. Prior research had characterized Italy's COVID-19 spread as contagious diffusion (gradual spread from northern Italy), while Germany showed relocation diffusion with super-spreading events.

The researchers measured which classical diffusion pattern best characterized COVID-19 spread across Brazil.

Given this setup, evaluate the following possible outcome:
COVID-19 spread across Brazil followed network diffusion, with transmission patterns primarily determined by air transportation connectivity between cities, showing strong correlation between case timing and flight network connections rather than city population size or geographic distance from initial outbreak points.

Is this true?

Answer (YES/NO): NO